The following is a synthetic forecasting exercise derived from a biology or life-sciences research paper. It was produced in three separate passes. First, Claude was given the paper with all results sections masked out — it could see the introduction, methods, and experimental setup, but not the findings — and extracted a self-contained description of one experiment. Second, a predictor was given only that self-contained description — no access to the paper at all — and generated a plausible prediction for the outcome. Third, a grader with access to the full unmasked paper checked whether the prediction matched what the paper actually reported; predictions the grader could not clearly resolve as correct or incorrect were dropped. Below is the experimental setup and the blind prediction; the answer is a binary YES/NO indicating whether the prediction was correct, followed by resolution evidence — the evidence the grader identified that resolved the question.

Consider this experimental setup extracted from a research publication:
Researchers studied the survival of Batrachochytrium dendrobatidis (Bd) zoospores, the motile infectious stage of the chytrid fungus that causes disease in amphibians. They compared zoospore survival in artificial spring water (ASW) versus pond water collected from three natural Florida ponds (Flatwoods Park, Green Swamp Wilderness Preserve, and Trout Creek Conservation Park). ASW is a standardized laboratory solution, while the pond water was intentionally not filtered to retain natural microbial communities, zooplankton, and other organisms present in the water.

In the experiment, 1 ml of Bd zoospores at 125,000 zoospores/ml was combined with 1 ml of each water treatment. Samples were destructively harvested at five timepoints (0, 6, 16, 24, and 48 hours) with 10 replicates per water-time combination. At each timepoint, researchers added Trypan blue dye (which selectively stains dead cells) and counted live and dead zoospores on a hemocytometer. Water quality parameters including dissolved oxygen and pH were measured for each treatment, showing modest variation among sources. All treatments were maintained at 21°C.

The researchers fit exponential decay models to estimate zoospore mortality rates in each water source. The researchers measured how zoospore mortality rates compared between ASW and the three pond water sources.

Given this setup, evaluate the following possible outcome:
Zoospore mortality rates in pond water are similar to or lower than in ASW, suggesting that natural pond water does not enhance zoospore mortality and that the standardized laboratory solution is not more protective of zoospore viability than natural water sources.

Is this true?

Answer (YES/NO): NO